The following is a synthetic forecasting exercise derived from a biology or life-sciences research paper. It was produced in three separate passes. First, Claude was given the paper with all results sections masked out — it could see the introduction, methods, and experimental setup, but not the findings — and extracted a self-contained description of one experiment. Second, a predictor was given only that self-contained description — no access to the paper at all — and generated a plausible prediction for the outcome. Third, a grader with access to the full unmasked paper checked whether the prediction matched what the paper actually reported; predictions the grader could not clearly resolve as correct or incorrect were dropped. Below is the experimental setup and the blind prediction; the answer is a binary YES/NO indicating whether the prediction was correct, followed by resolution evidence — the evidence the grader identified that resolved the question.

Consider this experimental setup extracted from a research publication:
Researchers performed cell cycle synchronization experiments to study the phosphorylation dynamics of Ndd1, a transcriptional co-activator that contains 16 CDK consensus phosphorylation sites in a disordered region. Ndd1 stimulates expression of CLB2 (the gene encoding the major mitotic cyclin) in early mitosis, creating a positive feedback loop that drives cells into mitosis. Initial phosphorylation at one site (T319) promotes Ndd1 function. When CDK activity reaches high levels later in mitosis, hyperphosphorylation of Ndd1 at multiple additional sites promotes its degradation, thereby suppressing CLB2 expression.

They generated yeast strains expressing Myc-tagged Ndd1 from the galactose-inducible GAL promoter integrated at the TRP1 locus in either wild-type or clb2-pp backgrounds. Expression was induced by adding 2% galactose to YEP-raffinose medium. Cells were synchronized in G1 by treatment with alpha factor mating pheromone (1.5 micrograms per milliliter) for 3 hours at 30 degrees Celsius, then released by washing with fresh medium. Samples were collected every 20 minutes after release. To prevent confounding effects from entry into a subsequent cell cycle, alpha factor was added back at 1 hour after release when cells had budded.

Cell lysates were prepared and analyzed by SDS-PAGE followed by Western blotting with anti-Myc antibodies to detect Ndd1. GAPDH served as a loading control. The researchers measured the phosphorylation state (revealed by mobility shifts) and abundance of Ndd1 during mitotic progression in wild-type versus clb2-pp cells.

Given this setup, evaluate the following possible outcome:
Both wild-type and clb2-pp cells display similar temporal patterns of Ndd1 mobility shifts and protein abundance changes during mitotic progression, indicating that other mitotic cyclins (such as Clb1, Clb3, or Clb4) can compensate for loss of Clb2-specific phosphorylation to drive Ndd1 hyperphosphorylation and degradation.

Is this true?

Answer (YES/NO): NO